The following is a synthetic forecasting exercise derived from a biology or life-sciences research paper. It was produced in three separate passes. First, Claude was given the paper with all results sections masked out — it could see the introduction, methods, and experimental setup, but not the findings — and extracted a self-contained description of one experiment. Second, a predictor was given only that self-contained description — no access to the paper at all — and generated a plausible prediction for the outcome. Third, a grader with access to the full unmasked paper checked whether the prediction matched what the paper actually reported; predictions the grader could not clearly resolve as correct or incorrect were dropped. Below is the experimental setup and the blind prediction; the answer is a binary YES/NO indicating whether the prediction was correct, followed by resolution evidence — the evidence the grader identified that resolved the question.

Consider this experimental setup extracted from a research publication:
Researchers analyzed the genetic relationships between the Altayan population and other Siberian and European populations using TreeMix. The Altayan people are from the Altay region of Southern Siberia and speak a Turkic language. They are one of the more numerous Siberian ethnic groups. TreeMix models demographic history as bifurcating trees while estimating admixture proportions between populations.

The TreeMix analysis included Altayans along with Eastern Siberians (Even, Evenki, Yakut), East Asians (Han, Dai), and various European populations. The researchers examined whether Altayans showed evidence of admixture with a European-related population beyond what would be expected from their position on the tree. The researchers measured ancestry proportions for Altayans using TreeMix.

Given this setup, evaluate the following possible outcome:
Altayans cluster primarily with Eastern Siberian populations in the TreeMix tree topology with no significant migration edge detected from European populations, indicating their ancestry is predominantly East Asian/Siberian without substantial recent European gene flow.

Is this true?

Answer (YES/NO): NO